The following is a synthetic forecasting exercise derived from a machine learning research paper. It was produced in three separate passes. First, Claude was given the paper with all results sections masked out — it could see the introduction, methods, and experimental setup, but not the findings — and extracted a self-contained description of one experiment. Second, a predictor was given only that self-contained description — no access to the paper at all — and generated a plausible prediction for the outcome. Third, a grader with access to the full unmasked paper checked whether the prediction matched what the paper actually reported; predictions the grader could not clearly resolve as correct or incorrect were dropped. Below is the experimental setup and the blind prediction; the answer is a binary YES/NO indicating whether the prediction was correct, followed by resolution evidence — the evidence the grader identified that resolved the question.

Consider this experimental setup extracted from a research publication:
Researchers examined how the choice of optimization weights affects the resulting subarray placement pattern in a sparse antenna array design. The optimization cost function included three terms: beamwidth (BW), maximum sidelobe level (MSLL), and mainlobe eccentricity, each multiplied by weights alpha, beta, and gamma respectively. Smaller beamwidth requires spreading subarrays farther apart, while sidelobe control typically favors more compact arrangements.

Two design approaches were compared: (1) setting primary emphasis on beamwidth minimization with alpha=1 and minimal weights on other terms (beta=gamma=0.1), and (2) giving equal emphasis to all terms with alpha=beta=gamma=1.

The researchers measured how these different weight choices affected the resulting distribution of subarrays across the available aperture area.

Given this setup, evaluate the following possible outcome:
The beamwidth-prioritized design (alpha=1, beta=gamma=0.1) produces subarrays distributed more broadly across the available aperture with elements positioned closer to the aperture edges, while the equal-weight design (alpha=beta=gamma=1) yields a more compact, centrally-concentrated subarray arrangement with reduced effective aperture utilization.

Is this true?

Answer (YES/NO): YES